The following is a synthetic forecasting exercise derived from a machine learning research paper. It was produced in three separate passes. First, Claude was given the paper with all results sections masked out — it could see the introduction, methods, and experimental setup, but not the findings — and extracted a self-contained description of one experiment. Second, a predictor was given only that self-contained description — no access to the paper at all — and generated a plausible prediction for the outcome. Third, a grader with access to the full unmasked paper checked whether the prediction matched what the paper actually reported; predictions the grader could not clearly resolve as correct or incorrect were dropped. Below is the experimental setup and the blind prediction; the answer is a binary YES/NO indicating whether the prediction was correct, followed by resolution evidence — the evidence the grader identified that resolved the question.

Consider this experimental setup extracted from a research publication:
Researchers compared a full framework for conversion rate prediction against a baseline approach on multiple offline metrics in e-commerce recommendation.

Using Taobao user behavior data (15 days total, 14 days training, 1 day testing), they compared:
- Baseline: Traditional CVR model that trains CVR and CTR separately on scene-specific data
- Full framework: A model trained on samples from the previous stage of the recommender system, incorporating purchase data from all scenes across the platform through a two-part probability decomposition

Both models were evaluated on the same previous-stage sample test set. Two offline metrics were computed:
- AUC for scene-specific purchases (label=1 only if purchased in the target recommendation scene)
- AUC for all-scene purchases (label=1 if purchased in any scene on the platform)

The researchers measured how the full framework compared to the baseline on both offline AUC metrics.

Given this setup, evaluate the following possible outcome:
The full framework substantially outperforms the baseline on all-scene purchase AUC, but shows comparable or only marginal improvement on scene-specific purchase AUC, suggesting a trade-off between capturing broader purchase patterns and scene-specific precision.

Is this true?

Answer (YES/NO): NO